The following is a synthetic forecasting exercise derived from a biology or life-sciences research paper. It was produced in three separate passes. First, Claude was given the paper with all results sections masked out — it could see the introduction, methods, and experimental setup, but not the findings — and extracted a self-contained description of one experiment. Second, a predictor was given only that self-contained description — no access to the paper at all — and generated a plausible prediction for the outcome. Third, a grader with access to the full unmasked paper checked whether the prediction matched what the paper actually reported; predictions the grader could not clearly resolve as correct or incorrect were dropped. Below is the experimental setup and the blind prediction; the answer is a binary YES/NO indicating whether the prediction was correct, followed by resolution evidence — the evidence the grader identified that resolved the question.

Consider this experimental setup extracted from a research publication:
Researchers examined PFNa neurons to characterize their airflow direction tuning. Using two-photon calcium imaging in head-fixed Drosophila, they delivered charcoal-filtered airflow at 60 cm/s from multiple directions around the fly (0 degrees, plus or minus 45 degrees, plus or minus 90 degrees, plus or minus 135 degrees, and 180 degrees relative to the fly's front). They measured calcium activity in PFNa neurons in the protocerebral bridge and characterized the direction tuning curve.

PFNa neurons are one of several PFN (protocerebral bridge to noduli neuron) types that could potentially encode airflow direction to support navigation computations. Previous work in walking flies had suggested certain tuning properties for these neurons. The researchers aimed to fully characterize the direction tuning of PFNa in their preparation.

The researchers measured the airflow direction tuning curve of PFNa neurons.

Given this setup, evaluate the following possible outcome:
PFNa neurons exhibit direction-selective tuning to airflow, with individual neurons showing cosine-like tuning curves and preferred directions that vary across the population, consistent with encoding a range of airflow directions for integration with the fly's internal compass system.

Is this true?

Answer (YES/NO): NO